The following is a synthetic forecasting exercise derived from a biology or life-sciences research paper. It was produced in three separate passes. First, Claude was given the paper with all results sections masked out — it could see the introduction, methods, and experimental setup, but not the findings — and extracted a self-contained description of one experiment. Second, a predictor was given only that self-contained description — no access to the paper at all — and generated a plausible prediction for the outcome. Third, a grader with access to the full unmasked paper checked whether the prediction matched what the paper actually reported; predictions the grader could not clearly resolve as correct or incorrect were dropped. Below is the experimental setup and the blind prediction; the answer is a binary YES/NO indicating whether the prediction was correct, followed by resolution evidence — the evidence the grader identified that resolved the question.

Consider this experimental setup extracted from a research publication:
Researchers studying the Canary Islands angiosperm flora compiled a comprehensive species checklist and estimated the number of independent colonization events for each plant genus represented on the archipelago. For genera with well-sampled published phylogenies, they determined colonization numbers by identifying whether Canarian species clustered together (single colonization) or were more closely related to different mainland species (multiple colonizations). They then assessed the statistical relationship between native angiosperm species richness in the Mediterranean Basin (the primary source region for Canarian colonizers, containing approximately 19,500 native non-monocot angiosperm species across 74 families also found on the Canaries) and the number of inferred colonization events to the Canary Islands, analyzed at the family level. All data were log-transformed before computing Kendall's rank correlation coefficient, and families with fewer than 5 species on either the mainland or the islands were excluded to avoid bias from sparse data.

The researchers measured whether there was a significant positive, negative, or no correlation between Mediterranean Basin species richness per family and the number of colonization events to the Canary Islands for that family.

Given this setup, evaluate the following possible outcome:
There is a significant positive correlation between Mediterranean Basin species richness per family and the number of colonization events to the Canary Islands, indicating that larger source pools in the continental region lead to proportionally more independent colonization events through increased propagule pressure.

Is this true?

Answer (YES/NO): YES